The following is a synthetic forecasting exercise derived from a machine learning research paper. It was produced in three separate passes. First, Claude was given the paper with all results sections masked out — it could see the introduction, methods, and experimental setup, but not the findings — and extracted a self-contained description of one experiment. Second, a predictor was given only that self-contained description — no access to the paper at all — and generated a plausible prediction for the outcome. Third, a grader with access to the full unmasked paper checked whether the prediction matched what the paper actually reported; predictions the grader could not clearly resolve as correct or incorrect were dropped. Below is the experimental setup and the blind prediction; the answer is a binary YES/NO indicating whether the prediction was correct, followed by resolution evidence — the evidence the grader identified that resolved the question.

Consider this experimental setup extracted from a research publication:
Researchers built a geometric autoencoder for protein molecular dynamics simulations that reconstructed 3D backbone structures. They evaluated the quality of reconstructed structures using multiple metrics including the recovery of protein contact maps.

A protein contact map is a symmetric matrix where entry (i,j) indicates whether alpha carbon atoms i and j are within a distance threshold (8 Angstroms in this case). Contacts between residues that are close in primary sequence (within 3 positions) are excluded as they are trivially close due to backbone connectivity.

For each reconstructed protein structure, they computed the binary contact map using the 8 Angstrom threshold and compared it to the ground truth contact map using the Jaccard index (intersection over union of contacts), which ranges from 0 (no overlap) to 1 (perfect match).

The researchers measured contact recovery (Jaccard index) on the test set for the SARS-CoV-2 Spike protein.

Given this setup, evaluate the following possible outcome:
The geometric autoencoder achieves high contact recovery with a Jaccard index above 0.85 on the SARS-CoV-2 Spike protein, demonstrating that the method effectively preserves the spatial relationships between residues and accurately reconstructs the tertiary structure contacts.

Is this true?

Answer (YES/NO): NO